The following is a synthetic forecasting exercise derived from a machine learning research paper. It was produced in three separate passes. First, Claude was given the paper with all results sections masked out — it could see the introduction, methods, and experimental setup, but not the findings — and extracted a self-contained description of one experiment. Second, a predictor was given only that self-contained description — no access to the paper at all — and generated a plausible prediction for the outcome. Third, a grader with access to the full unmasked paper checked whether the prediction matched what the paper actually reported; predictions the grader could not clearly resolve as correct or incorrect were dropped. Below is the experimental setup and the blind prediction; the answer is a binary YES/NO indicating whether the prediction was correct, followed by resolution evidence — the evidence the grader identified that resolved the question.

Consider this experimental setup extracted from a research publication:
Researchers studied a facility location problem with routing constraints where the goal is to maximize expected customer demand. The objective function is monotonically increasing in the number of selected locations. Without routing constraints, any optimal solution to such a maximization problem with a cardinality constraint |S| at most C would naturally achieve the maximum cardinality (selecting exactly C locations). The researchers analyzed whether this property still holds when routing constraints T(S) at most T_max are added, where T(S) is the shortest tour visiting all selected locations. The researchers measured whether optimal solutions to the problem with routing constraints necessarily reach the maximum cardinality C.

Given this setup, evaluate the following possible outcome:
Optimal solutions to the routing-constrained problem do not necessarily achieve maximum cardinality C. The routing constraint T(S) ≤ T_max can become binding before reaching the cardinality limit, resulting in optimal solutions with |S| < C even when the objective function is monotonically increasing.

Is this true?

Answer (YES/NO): YES